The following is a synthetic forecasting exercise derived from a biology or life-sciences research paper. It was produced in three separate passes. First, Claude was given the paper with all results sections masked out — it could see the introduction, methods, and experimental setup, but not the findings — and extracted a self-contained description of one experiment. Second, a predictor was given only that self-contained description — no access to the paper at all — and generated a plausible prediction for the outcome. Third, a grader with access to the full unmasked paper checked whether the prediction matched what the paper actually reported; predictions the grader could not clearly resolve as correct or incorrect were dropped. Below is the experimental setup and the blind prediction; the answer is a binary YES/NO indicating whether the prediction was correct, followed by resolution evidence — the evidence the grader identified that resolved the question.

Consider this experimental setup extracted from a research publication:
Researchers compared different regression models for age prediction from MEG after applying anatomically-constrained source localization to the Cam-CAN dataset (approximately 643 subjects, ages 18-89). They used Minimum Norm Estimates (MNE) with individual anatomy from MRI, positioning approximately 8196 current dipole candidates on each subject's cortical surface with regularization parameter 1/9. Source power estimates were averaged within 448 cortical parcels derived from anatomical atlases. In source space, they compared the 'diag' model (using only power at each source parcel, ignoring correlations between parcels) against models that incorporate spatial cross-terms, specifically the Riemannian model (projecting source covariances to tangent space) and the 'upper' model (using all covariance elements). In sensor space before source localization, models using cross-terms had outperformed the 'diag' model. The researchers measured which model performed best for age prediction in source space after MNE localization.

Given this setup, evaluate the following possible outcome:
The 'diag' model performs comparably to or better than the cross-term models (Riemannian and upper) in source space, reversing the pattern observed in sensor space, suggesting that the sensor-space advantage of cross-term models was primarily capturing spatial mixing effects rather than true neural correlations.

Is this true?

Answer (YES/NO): YES